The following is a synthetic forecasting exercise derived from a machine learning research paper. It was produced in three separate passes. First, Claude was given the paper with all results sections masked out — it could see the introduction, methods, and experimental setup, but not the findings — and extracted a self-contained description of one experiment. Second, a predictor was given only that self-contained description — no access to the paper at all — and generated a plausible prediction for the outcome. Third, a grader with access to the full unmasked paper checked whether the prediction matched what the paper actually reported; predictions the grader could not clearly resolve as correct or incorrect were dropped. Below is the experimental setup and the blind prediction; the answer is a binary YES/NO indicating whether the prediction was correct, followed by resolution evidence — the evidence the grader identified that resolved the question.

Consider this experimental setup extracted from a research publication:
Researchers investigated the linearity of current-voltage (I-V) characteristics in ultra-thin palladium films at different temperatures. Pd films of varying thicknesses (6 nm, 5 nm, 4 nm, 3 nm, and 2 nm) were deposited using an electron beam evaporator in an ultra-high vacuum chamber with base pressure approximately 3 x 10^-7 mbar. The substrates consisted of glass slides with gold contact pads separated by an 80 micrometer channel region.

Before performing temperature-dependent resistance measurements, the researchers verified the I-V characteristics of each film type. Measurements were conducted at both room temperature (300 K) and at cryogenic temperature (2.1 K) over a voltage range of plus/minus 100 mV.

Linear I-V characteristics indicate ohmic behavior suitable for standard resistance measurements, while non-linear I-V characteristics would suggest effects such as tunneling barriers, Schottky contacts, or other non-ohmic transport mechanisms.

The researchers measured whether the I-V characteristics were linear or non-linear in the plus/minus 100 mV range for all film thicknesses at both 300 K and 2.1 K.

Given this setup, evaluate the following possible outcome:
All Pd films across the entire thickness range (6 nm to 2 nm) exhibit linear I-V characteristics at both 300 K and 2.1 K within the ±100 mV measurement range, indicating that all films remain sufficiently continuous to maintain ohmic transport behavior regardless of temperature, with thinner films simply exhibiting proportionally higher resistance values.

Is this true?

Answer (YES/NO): YES